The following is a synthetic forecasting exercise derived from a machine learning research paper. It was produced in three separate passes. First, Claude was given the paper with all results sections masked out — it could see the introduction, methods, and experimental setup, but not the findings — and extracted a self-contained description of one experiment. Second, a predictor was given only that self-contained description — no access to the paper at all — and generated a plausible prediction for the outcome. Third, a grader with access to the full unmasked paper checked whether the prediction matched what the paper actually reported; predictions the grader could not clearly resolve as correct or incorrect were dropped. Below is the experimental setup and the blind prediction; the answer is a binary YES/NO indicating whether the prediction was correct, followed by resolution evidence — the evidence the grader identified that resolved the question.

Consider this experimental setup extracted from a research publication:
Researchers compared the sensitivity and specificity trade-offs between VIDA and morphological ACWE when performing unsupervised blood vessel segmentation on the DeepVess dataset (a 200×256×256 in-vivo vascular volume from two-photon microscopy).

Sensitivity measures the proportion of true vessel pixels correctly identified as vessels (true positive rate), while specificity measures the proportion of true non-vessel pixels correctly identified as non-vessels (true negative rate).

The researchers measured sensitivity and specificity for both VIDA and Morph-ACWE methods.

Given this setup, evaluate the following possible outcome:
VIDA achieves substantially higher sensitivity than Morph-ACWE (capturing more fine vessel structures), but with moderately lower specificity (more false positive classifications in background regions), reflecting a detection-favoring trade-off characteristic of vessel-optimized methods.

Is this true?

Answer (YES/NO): NO